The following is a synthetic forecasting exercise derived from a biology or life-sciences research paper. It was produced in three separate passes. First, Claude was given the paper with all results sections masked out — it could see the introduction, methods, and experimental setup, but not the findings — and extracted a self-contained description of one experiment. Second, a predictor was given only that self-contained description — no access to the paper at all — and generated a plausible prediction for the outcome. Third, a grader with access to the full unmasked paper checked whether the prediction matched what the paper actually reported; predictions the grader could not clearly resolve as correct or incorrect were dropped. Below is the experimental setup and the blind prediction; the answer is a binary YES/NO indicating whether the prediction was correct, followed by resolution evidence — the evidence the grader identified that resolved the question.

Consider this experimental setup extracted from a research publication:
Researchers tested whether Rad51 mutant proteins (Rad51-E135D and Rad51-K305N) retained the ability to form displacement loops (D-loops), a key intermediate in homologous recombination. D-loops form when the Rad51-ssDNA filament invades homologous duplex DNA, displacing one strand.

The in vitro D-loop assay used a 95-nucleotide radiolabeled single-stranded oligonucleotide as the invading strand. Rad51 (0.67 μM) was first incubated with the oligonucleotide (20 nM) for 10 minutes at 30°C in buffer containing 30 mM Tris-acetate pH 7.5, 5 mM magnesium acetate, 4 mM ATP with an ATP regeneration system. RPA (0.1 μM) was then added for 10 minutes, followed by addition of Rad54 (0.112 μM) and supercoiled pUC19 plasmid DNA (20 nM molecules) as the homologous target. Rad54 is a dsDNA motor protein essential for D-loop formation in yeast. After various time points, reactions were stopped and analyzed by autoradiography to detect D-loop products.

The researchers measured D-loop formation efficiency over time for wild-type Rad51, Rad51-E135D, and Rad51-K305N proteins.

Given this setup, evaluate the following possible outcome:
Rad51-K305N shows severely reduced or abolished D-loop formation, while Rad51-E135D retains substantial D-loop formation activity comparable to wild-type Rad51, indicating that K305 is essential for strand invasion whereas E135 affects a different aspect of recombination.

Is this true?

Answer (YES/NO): NO